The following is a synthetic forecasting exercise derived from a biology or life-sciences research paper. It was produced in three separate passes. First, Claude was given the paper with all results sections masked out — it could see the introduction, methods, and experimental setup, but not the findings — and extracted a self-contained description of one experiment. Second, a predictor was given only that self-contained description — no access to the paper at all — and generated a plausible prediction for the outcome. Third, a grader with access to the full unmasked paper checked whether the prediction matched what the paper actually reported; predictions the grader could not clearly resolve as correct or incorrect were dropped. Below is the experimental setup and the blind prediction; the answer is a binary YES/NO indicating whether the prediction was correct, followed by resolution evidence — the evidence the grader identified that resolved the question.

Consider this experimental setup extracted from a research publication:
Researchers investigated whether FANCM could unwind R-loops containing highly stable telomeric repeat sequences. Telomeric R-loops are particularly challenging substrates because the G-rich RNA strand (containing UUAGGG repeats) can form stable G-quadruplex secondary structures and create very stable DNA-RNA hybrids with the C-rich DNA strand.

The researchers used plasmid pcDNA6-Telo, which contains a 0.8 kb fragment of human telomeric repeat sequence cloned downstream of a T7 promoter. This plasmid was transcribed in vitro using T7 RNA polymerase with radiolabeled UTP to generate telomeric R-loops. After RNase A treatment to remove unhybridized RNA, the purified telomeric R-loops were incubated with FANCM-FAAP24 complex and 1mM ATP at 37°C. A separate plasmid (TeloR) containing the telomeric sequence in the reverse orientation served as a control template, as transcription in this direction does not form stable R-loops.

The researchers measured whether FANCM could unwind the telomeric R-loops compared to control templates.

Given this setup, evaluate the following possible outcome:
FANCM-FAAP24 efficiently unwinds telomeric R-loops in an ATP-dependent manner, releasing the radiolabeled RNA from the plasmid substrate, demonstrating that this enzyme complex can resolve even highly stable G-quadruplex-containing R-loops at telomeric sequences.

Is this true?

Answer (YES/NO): YES